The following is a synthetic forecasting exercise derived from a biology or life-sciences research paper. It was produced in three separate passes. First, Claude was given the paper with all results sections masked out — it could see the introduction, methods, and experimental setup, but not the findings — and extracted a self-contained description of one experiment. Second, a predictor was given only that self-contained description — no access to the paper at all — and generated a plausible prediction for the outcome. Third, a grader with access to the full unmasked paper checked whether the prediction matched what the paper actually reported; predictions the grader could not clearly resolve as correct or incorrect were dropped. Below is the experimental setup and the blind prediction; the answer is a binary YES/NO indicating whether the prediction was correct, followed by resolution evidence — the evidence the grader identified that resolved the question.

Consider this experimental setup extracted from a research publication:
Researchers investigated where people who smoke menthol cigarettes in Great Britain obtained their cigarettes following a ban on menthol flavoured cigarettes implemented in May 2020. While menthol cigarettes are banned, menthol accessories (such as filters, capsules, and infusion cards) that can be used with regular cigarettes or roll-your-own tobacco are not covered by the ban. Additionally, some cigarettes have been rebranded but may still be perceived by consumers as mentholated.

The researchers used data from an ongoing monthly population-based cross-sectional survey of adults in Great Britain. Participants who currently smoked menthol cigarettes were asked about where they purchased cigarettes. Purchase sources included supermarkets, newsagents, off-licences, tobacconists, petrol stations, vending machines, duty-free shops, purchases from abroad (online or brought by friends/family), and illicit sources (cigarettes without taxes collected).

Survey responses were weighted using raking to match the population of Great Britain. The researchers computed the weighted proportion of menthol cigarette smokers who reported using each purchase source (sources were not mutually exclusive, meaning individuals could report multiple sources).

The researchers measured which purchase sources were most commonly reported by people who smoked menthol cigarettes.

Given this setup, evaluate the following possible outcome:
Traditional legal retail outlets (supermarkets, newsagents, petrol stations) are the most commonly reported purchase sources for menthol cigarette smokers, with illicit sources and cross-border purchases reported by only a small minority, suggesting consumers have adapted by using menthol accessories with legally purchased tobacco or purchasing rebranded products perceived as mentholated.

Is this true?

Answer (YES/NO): YES